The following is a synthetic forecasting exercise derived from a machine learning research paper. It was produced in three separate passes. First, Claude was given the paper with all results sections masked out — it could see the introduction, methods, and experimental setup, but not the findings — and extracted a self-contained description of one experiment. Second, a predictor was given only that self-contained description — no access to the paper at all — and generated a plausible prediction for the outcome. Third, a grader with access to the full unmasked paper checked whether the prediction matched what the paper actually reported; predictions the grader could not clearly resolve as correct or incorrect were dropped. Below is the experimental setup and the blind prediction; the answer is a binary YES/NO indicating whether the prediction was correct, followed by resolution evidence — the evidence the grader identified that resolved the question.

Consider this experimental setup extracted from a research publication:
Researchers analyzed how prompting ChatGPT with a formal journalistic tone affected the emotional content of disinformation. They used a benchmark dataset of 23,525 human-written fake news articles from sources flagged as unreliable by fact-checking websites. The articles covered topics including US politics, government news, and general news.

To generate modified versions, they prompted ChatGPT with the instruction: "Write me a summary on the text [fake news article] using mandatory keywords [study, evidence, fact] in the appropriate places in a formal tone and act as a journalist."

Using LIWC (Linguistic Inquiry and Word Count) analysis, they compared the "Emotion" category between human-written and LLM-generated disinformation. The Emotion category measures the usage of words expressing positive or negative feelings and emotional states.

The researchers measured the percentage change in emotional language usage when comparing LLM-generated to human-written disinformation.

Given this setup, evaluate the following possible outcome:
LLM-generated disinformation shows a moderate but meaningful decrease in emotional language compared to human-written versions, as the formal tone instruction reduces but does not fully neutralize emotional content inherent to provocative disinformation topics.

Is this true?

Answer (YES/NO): YES